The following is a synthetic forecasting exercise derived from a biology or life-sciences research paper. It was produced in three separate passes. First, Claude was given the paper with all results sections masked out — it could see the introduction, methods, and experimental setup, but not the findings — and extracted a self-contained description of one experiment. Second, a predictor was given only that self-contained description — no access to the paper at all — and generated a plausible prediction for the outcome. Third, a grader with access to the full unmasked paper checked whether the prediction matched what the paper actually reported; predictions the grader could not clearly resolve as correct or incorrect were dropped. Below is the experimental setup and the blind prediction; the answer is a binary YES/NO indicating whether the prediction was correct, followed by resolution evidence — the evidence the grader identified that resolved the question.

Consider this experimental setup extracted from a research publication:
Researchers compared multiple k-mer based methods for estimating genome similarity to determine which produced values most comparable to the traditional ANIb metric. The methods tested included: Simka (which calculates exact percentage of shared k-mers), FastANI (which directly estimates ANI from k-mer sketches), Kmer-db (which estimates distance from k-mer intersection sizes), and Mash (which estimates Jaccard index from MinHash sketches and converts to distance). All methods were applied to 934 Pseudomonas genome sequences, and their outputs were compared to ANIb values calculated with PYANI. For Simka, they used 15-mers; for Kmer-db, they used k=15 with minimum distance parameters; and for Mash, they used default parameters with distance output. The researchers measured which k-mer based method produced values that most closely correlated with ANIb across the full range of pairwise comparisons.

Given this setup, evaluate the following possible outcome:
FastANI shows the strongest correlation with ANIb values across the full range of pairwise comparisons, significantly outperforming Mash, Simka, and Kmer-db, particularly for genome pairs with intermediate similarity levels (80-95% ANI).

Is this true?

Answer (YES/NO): NO